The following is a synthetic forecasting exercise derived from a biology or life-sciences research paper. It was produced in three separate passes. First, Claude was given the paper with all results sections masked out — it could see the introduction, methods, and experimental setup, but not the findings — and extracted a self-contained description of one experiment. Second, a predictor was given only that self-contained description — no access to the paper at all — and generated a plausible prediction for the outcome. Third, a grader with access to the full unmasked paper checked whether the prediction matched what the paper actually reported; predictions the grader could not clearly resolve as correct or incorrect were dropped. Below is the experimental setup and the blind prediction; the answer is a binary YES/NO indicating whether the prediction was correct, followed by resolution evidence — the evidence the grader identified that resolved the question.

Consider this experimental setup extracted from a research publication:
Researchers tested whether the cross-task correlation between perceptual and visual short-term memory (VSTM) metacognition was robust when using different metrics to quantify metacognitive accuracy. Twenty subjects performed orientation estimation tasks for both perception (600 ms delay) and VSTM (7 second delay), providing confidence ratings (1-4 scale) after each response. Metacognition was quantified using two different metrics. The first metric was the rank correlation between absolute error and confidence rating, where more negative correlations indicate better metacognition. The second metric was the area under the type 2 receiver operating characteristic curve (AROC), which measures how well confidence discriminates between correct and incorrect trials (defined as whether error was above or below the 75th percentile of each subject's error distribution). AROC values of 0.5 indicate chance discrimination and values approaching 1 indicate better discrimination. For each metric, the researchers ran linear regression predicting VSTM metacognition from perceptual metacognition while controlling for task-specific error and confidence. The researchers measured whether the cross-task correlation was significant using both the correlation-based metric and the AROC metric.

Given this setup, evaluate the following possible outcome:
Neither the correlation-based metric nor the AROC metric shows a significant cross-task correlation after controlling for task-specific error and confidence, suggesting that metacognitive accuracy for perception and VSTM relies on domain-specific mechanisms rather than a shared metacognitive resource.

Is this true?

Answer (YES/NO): NO